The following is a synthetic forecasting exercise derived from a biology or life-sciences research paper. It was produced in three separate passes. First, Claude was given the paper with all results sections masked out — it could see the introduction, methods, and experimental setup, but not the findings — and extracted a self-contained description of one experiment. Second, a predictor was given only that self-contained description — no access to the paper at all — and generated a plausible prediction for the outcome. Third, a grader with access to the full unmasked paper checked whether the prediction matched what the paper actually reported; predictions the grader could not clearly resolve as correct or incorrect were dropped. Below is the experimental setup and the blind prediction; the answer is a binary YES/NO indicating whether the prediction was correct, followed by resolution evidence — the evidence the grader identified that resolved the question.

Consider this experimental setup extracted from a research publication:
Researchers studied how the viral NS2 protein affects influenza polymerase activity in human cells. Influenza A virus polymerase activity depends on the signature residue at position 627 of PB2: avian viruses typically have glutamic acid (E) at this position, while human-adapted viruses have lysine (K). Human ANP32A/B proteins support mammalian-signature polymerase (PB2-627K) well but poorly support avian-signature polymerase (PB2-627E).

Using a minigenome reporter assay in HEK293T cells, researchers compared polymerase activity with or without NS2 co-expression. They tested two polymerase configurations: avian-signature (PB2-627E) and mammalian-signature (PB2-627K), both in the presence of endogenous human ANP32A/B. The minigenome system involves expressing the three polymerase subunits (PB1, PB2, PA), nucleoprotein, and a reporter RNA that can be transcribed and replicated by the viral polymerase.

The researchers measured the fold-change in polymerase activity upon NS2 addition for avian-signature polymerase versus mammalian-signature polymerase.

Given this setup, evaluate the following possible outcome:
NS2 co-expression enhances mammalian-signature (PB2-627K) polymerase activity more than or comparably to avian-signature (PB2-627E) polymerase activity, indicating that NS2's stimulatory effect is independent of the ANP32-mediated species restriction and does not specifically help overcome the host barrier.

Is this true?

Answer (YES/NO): NO